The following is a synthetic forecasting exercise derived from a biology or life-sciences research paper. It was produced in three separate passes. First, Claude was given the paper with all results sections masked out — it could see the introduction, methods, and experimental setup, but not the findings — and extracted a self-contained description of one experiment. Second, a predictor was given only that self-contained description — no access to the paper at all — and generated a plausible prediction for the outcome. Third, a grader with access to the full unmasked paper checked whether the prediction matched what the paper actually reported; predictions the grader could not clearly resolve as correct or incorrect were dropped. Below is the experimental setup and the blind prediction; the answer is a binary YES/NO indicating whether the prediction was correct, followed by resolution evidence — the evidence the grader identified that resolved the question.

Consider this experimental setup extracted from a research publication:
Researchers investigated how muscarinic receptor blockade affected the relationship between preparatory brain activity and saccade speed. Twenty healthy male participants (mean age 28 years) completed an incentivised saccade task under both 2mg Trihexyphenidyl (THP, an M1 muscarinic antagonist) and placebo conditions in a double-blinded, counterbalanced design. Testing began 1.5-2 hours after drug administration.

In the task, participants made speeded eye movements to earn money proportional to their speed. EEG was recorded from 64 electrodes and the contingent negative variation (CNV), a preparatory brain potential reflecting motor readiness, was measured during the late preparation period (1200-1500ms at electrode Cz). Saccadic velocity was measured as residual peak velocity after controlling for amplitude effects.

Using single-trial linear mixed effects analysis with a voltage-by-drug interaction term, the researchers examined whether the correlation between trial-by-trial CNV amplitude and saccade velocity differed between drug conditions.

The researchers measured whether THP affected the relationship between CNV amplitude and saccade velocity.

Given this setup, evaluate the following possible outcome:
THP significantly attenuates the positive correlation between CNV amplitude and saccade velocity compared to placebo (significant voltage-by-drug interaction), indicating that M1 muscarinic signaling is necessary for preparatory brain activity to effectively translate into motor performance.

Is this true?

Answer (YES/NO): NO